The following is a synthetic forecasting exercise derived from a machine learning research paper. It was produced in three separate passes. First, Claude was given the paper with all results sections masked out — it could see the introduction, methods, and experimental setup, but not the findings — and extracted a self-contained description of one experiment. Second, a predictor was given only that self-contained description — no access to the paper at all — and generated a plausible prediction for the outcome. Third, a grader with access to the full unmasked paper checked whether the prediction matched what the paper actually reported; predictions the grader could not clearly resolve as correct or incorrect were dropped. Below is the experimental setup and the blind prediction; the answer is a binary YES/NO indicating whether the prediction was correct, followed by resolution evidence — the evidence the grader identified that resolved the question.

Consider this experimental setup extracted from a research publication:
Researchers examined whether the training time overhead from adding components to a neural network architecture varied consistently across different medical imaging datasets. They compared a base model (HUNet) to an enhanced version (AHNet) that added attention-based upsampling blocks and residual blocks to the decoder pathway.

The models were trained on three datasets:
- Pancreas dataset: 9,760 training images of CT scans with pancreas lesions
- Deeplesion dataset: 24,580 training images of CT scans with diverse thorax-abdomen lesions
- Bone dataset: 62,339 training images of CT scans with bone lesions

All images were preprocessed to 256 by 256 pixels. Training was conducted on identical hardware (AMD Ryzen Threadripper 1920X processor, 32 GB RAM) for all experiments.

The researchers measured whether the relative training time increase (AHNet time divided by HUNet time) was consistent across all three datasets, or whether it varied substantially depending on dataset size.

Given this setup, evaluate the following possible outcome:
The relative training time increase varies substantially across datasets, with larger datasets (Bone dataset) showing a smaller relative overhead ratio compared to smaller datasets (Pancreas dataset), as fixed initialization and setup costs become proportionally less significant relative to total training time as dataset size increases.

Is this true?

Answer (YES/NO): NO